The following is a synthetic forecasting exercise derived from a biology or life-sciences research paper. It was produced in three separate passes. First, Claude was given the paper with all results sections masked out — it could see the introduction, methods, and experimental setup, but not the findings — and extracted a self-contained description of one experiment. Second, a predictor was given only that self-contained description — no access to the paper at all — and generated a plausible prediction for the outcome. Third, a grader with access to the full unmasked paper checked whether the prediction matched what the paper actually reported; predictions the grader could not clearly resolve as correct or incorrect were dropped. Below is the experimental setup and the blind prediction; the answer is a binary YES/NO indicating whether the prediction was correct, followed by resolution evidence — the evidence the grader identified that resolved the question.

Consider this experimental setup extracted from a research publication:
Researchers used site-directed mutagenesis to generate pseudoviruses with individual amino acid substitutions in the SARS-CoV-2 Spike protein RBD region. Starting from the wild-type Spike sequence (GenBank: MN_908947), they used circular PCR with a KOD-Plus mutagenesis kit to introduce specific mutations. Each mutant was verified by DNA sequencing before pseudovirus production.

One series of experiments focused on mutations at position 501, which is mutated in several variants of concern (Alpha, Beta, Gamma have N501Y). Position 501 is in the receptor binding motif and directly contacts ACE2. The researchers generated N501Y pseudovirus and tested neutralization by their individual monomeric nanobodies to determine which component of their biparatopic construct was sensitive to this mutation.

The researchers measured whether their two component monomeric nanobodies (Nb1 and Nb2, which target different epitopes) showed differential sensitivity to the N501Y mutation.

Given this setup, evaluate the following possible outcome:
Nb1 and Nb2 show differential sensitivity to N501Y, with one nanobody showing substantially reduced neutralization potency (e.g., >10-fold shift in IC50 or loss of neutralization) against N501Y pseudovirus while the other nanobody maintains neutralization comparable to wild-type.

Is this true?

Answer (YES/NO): NO